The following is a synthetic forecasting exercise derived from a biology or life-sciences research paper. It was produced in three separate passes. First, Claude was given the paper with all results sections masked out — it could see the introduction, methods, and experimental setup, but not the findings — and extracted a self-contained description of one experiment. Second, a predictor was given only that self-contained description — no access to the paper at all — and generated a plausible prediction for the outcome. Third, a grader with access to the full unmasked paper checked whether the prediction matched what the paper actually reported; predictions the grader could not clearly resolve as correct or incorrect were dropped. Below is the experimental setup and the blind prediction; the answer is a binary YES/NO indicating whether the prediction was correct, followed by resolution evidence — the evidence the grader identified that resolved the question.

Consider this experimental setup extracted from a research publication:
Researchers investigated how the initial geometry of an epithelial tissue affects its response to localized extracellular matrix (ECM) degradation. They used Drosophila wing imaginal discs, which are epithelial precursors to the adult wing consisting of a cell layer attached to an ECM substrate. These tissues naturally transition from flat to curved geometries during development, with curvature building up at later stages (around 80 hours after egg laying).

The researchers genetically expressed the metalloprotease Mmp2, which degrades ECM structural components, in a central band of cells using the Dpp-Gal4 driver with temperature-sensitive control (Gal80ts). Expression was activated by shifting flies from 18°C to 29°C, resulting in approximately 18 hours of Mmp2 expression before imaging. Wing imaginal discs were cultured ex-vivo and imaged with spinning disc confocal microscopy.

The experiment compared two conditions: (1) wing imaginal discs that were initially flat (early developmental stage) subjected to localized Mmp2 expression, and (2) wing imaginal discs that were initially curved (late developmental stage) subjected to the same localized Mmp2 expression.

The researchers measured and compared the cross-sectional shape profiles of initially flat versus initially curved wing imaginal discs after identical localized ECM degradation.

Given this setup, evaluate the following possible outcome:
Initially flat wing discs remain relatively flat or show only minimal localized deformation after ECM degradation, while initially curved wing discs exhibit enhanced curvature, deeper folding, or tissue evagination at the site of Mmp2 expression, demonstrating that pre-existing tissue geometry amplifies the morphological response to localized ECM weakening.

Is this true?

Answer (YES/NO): NO